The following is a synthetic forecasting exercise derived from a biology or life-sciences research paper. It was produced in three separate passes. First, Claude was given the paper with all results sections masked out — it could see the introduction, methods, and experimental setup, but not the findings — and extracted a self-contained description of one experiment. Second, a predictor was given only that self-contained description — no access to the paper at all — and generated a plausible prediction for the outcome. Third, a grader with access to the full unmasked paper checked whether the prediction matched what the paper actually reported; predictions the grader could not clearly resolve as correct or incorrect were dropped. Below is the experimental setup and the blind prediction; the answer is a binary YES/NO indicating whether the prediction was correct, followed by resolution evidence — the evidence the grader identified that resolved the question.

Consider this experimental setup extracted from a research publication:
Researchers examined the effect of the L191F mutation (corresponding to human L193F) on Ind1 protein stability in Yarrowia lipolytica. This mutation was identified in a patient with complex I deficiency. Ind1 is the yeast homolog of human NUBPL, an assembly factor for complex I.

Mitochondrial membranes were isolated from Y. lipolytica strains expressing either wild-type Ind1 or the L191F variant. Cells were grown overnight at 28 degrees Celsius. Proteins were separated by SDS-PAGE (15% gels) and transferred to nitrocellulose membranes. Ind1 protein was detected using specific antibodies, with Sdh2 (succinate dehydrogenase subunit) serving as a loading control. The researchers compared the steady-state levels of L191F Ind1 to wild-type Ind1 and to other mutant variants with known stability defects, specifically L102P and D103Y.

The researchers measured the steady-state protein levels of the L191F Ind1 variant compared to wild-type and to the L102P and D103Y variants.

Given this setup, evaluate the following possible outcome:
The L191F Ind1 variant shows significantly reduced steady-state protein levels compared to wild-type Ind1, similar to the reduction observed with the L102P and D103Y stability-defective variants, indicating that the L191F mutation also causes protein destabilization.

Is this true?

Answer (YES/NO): NO